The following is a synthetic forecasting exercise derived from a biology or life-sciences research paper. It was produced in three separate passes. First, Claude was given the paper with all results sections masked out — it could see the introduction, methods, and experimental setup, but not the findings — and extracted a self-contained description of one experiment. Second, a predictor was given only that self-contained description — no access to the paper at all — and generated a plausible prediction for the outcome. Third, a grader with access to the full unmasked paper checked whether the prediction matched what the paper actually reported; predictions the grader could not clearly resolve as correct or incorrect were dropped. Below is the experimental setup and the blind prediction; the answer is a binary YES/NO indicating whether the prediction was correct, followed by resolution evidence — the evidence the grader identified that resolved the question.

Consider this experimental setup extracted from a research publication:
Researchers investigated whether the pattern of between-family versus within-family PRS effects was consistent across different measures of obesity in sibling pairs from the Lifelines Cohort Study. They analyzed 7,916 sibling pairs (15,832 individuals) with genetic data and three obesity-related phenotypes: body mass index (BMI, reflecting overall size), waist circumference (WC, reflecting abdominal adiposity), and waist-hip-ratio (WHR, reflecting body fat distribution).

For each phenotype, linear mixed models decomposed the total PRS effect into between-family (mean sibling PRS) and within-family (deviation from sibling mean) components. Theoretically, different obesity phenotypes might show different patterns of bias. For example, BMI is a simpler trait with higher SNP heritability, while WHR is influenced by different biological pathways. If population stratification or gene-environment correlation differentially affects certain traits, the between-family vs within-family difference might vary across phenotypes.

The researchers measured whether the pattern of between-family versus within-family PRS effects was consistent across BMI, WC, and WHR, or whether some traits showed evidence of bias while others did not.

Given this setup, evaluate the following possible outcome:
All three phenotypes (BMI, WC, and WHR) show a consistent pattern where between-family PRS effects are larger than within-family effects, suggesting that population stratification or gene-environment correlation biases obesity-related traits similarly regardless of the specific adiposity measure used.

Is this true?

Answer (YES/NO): NO